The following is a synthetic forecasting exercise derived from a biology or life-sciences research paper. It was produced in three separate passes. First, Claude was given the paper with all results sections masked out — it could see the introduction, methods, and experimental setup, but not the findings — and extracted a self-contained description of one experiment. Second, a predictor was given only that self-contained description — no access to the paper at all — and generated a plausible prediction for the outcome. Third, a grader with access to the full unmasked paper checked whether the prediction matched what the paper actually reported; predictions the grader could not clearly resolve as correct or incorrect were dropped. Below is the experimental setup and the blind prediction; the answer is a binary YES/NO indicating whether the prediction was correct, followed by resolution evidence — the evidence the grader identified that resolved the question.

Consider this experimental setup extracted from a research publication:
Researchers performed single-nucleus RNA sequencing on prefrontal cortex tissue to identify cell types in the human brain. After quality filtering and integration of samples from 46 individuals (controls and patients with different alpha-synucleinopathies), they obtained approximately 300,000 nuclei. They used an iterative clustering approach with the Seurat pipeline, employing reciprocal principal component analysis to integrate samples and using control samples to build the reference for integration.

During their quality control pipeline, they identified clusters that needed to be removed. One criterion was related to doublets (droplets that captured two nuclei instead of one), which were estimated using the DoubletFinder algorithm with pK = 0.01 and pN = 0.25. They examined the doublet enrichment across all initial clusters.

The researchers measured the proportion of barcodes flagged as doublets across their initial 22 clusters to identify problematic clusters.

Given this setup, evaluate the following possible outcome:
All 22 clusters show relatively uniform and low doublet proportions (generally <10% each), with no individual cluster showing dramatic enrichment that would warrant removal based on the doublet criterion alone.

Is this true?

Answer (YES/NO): NO